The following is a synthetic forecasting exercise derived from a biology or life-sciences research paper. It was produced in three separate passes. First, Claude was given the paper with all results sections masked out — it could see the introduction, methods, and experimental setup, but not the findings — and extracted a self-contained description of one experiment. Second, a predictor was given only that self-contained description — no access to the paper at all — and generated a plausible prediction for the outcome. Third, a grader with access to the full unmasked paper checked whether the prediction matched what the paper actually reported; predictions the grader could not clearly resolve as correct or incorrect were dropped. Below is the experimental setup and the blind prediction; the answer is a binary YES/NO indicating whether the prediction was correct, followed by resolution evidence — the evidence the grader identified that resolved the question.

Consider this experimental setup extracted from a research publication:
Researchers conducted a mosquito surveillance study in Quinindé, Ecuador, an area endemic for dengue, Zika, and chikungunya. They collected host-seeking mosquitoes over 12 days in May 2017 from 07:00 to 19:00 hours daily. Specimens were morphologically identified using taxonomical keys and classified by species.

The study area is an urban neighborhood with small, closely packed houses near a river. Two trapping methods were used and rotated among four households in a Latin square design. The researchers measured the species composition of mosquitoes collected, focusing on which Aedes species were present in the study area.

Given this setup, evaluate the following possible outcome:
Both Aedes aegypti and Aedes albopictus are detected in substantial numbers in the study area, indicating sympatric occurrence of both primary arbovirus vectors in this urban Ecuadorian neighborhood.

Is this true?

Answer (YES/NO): NO